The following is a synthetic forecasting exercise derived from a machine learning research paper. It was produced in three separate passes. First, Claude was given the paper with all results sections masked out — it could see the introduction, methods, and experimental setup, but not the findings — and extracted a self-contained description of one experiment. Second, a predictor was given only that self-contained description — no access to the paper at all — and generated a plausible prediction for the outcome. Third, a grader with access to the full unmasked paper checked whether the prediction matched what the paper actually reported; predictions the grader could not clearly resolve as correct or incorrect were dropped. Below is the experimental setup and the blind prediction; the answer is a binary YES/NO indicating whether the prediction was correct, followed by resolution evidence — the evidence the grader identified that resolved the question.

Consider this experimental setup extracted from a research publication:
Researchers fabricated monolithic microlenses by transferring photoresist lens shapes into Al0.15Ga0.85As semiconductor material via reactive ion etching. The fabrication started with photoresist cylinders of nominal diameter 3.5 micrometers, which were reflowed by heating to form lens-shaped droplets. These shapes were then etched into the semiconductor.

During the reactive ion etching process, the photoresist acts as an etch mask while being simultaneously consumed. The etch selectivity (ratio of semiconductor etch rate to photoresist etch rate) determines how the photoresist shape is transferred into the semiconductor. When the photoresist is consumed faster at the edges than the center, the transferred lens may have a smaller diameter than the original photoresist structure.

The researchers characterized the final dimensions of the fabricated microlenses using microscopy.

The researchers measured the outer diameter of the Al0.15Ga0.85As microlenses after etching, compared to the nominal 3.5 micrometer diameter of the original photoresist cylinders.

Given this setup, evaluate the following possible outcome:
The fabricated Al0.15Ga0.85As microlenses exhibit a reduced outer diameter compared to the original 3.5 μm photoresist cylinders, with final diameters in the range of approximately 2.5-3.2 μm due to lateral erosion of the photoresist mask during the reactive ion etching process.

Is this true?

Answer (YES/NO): YES